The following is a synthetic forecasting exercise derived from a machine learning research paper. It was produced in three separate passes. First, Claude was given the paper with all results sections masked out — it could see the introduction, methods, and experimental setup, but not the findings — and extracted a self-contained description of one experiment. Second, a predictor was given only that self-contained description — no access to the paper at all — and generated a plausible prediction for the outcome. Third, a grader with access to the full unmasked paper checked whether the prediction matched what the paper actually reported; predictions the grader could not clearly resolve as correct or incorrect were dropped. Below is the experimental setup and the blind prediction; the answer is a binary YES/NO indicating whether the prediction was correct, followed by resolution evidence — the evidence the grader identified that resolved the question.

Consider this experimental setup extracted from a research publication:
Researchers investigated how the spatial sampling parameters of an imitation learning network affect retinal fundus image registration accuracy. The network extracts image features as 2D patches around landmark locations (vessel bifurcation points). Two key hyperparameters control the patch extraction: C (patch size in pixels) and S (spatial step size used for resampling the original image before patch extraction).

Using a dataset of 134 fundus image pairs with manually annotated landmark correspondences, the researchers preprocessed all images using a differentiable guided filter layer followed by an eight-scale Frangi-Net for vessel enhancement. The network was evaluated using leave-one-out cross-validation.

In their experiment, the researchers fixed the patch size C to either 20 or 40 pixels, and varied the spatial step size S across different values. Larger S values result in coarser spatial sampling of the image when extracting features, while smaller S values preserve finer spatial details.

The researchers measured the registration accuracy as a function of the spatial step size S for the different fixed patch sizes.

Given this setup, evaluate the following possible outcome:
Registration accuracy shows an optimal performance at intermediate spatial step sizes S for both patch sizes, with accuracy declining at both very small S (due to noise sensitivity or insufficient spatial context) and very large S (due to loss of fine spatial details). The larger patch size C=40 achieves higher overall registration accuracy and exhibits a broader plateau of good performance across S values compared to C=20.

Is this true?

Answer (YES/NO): NO